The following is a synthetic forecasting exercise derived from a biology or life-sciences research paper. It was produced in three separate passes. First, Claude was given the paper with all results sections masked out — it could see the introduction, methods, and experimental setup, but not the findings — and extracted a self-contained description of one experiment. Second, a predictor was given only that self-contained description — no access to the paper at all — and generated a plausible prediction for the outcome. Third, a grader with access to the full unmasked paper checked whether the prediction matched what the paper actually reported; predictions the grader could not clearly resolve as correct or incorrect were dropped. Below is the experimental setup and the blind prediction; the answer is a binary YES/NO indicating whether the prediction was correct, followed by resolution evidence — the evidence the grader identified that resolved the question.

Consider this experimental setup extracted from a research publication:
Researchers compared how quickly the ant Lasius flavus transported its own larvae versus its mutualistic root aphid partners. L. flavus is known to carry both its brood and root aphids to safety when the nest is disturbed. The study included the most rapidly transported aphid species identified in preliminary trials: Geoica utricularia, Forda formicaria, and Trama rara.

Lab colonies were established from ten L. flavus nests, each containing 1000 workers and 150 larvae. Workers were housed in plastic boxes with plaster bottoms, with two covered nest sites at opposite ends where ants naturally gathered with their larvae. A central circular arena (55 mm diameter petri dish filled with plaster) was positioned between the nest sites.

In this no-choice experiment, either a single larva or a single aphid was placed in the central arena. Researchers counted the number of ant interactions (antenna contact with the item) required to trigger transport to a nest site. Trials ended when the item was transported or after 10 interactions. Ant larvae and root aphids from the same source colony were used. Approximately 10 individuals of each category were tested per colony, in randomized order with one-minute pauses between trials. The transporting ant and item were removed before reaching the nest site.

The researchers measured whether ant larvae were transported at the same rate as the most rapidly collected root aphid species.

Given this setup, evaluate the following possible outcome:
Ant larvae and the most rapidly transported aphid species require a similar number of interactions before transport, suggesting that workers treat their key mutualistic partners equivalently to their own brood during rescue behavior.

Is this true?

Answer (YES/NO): NO